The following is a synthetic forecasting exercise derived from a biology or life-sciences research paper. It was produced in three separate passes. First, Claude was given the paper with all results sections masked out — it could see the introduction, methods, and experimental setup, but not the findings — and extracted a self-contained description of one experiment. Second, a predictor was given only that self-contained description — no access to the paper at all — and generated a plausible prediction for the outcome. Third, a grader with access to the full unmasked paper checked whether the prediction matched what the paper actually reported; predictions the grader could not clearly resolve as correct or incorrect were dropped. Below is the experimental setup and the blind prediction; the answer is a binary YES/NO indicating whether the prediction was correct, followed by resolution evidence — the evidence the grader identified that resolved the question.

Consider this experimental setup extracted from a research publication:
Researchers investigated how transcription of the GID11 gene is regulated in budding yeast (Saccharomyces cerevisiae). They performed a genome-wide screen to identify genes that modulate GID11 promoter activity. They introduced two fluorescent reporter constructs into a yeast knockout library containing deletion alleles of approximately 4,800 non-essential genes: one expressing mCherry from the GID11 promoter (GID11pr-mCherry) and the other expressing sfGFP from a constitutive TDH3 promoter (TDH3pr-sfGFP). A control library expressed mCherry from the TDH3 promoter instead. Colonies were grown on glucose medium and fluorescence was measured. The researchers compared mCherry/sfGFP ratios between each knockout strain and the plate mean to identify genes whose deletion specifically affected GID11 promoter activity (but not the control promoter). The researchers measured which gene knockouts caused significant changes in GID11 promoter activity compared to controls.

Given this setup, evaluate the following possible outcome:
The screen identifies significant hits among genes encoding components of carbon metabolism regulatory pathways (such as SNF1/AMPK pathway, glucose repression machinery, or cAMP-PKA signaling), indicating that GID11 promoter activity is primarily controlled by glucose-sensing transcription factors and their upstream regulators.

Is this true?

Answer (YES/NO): NO